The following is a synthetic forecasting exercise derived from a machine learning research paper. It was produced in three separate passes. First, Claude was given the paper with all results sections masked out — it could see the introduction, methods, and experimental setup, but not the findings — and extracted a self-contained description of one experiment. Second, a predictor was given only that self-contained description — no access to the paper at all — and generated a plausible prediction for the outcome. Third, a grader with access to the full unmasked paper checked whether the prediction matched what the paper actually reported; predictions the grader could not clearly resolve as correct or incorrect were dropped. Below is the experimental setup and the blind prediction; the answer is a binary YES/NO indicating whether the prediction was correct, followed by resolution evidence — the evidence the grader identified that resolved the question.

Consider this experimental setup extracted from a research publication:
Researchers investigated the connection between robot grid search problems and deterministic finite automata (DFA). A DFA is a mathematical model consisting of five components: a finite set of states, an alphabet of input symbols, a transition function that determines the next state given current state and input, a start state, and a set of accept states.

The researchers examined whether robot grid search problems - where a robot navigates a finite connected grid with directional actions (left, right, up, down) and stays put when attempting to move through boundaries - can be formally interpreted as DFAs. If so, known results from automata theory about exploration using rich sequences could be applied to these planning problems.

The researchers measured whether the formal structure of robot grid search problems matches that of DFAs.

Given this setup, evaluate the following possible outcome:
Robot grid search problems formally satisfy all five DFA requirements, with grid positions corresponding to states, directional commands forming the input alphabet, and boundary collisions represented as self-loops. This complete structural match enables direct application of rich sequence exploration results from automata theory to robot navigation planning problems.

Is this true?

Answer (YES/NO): YES